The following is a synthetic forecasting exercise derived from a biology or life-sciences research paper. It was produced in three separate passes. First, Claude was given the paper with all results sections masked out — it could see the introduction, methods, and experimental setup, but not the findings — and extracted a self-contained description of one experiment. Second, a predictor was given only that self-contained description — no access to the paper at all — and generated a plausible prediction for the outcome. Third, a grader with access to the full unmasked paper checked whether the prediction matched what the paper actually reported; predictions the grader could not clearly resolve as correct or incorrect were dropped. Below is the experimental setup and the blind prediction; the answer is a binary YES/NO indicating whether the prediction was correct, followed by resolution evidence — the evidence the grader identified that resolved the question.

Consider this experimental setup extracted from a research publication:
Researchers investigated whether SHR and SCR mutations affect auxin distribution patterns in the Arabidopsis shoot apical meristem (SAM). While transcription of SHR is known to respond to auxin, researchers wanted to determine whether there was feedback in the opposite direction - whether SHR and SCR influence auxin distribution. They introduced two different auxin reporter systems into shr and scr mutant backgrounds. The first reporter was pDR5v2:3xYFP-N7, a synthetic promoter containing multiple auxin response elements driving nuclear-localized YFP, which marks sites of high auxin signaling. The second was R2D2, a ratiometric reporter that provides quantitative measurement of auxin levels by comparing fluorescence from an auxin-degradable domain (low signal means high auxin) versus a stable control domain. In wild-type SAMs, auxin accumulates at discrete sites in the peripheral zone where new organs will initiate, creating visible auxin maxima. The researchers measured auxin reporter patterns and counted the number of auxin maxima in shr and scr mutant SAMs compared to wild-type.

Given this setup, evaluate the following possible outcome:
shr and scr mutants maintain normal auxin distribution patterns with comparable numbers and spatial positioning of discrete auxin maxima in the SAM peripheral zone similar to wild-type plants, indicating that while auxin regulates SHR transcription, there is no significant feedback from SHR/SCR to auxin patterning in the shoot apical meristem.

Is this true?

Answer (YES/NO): NO